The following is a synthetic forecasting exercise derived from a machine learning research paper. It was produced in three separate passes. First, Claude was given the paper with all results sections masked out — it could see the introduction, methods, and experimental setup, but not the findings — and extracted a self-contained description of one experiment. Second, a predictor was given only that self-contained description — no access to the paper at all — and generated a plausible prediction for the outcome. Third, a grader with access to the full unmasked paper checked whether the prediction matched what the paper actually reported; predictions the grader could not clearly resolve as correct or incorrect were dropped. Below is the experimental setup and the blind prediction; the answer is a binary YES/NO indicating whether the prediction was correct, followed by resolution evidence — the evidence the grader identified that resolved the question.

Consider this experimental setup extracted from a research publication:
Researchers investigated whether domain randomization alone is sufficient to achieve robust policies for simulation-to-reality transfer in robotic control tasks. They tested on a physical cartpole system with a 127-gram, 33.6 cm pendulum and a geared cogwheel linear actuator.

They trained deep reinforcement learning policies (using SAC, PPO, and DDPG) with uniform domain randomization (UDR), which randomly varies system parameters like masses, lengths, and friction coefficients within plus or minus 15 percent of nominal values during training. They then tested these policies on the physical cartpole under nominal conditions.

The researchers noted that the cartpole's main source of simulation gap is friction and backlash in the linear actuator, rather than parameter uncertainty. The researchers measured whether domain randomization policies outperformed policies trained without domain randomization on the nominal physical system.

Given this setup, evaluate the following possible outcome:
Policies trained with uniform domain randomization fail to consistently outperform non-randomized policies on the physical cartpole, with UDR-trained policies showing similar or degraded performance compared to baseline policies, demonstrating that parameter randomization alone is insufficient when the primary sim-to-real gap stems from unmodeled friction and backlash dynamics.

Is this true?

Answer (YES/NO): YES